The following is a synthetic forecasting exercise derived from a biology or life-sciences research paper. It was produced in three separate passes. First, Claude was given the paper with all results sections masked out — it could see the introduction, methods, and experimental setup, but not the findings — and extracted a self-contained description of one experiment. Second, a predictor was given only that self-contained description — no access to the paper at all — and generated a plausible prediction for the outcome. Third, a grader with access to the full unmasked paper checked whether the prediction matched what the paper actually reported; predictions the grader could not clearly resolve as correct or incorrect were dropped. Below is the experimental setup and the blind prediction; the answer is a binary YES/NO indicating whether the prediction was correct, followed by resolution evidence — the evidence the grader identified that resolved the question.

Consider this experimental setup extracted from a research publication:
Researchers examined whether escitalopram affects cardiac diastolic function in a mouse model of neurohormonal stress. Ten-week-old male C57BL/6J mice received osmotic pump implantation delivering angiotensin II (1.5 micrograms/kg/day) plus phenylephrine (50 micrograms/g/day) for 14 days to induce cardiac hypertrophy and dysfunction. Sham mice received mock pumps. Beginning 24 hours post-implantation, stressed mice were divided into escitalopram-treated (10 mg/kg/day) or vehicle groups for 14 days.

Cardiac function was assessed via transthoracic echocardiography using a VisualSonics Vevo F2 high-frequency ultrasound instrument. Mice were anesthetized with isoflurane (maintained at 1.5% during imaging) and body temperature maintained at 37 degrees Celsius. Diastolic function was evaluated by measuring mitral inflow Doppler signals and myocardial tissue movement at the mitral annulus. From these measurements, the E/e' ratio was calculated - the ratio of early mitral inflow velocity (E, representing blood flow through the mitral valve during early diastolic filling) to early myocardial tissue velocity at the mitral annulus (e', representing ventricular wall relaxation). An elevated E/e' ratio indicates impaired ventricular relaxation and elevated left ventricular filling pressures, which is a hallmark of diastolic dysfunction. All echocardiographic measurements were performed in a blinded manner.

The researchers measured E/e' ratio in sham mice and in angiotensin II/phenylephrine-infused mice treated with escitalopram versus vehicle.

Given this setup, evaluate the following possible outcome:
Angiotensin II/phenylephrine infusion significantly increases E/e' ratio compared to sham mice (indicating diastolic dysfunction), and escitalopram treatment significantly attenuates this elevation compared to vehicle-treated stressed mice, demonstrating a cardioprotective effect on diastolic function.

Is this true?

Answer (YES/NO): NO